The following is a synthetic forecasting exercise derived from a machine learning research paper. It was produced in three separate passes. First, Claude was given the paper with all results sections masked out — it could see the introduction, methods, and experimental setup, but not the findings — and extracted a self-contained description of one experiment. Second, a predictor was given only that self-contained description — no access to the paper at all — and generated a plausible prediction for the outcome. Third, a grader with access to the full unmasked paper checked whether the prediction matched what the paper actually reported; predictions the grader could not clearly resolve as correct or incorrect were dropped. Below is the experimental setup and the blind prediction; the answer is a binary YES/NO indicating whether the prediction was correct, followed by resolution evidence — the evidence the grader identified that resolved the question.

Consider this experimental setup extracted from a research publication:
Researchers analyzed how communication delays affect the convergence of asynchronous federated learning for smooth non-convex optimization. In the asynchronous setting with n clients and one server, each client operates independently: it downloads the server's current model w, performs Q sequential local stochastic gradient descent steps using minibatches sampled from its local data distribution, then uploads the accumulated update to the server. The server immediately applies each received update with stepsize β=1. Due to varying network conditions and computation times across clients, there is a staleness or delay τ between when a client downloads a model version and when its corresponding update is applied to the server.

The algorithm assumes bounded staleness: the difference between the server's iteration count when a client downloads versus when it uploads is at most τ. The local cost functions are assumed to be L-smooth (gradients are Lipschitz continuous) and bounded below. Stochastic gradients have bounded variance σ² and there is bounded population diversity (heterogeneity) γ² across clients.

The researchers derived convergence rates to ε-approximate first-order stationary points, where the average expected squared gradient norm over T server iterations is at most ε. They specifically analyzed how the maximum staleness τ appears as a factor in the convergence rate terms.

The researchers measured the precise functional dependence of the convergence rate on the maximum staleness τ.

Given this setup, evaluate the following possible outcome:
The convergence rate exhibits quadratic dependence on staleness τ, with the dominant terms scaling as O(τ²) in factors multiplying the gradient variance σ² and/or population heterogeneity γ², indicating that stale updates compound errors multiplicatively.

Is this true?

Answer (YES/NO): YES